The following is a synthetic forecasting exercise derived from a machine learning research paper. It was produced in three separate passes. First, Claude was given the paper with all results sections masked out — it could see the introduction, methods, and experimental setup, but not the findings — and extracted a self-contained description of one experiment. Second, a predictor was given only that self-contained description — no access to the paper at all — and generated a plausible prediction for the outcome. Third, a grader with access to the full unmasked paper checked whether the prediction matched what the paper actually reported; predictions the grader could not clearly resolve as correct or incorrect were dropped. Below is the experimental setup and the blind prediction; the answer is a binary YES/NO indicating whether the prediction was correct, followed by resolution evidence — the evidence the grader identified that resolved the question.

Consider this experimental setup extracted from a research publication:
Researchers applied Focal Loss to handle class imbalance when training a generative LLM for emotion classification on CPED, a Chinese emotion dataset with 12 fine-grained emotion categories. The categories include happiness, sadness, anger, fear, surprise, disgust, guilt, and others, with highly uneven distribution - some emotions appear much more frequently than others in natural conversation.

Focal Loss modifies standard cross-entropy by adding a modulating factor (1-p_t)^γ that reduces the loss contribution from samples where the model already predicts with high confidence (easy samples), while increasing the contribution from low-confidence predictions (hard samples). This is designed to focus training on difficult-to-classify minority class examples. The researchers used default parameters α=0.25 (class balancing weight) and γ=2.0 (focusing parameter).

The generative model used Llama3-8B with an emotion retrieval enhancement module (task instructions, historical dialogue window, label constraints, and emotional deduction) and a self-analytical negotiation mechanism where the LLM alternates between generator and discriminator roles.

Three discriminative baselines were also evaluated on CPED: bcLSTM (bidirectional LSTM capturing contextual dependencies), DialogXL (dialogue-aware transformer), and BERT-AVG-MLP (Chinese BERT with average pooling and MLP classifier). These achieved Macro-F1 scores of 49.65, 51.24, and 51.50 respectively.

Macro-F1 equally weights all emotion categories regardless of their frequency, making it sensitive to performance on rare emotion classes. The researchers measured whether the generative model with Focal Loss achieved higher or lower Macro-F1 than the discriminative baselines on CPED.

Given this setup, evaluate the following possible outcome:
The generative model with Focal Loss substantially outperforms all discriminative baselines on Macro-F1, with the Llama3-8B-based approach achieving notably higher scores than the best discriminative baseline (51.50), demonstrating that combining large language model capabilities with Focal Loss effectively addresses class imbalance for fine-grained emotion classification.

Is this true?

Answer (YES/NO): NO